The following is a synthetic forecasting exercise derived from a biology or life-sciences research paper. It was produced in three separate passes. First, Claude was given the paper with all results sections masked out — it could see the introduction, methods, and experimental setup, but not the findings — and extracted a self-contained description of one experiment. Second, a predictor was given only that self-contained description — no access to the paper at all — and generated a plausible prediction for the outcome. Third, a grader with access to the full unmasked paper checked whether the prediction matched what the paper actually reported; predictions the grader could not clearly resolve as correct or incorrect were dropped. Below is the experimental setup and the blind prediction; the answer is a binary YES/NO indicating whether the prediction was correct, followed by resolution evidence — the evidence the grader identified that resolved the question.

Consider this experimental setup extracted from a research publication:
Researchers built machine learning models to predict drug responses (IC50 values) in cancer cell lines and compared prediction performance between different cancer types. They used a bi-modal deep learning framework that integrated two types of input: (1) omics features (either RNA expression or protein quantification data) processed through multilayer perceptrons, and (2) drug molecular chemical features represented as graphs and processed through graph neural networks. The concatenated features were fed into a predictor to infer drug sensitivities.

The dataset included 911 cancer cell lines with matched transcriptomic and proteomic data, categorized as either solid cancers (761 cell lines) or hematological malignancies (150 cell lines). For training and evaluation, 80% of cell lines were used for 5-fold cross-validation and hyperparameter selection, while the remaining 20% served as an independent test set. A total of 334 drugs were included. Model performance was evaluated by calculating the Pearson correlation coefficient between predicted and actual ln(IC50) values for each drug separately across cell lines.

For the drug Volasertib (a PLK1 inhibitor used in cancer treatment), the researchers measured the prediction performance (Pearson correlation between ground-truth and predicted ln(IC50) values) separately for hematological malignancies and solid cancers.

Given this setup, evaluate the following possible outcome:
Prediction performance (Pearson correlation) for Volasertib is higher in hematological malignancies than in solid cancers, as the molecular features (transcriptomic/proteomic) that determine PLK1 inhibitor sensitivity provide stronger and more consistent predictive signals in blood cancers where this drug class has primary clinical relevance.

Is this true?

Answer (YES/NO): NO